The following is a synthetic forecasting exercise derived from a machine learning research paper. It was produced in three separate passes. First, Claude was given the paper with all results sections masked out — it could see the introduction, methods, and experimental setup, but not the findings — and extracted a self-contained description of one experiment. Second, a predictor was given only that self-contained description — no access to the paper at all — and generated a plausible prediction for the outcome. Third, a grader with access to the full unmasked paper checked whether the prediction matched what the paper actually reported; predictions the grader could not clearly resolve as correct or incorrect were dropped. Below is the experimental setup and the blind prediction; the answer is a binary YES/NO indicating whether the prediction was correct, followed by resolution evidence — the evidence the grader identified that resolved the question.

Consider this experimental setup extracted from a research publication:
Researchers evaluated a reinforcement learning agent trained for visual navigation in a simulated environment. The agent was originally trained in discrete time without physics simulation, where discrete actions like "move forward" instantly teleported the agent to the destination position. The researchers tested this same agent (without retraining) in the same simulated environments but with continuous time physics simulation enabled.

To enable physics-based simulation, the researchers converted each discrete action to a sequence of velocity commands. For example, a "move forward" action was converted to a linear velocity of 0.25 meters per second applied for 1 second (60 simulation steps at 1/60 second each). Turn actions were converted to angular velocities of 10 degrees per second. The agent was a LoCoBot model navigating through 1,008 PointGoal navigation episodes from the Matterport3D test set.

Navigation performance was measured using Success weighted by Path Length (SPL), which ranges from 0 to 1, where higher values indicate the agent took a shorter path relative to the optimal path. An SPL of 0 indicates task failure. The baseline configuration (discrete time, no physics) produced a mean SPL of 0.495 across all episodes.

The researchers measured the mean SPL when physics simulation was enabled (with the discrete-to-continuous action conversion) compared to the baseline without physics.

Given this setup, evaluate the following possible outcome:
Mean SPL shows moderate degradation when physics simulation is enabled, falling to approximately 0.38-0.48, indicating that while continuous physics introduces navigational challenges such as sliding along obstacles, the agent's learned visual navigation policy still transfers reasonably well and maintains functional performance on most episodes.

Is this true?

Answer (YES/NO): YES